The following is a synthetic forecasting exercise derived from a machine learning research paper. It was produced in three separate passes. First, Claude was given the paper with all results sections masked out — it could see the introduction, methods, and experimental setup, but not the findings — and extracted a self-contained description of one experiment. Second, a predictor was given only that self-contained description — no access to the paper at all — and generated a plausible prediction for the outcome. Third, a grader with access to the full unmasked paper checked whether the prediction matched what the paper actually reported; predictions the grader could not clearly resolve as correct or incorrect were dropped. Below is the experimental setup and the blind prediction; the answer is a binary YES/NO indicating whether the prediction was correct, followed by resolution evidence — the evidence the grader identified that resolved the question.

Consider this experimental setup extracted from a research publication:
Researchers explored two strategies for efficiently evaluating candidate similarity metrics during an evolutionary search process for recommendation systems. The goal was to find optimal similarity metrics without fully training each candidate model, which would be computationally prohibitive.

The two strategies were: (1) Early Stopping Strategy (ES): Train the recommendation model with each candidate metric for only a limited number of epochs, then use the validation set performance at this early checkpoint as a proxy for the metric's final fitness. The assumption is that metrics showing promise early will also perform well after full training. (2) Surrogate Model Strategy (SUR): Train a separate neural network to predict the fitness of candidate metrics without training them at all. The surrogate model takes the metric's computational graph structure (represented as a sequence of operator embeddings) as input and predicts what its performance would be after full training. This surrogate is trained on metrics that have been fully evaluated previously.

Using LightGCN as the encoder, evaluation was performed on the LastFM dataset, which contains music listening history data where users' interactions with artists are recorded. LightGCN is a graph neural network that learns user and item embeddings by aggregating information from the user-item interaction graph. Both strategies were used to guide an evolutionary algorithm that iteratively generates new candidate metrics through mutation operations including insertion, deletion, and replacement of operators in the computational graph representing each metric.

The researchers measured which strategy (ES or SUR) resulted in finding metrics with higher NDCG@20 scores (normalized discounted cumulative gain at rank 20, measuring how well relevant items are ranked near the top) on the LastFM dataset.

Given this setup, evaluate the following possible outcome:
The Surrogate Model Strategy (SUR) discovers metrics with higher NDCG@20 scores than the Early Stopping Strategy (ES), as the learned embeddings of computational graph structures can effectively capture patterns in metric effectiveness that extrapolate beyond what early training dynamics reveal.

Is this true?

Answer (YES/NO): YES